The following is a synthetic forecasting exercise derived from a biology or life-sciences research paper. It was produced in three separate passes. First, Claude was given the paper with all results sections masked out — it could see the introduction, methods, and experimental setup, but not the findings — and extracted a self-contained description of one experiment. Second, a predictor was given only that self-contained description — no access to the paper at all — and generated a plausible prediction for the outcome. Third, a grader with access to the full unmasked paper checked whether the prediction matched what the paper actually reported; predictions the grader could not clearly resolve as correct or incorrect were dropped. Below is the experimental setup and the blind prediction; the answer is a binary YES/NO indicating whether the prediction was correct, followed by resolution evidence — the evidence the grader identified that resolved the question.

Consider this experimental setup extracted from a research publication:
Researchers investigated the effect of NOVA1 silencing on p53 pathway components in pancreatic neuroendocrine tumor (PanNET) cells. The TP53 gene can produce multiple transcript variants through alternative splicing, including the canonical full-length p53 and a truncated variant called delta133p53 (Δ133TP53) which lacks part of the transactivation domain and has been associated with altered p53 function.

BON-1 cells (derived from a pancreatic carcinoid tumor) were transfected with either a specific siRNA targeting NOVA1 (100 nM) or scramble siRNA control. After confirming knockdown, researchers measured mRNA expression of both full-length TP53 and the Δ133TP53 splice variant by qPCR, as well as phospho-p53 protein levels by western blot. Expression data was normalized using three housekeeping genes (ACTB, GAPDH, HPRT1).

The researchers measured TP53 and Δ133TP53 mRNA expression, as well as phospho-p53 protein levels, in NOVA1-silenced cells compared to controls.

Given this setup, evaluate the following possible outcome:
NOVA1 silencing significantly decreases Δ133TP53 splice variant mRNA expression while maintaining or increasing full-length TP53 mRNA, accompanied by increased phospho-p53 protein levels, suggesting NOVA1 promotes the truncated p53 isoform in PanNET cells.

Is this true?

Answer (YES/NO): NO